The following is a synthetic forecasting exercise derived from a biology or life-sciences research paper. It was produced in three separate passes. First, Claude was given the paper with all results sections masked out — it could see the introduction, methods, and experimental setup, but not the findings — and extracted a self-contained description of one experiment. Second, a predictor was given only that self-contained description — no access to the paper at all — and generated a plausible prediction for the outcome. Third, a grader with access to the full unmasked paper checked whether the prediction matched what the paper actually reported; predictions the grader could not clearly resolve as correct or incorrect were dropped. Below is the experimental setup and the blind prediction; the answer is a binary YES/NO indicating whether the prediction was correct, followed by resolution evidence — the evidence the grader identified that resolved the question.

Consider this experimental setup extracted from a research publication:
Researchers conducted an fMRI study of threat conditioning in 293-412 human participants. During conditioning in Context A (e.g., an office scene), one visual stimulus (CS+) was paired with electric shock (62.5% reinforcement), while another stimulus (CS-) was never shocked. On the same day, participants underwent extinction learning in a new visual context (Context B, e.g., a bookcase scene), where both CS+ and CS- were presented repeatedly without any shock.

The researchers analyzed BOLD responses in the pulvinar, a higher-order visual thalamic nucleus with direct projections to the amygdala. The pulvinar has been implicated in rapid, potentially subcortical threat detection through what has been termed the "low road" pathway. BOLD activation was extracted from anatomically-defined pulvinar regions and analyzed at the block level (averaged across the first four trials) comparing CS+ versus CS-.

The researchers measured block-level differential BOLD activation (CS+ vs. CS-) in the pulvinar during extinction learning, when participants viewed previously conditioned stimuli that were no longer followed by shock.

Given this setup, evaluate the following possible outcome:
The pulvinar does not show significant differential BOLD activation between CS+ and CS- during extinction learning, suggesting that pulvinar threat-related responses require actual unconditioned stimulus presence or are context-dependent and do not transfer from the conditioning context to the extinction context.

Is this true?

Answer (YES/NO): NO